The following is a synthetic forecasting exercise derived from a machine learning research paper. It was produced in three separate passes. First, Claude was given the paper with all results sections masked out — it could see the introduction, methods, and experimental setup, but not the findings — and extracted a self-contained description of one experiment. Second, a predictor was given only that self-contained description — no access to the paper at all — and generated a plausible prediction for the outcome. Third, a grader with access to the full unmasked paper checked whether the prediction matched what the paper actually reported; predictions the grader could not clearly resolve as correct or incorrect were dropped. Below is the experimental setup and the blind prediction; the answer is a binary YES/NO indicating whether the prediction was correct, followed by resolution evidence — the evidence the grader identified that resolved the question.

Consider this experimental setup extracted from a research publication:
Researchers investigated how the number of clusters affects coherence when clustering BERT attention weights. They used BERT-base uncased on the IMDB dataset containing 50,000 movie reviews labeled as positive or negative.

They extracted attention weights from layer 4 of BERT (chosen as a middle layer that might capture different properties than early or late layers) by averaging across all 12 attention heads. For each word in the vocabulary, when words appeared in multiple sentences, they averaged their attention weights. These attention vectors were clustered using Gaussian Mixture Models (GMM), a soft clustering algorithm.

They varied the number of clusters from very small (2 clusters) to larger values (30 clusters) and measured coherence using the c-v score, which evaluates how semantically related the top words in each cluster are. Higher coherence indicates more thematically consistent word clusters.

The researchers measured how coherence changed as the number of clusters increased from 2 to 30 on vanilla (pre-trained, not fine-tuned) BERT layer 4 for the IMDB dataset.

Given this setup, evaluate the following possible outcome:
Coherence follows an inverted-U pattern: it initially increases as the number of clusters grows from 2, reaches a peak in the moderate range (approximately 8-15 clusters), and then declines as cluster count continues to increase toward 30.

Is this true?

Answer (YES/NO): NO